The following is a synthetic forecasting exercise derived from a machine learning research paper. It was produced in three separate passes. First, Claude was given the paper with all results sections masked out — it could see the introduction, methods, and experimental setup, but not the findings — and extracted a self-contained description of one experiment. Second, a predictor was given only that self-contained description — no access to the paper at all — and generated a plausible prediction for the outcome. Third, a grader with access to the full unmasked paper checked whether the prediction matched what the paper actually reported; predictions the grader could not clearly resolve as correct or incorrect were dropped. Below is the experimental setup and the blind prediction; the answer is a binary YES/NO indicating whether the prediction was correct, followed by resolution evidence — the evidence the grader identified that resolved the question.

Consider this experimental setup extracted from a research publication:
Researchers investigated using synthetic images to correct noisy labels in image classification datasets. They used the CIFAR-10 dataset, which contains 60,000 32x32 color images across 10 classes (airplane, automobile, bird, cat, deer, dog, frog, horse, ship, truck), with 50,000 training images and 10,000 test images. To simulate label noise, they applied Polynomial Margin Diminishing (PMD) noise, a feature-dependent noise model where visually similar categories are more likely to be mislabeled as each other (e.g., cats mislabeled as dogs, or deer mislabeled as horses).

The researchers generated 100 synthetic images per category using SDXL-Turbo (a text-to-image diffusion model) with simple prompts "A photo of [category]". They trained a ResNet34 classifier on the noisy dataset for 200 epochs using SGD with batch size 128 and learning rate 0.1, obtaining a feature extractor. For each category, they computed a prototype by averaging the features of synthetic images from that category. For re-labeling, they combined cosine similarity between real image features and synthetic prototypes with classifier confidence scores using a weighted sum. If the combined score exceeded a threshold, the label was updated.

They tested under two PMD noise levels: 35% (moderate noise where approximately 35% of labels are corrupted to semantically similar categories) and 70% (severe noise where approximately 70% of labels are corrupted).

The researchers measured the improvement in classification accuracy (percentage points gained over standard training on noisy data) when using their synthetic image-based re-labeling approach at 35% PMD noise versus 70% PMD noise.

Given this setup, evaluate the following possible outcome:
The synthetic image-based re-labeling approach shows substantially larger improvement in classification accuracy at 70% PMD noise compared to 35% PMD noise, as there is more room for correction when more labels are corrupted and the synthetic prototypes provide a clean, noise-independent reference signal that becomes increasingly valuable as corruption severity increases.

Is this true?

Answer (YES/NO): YES